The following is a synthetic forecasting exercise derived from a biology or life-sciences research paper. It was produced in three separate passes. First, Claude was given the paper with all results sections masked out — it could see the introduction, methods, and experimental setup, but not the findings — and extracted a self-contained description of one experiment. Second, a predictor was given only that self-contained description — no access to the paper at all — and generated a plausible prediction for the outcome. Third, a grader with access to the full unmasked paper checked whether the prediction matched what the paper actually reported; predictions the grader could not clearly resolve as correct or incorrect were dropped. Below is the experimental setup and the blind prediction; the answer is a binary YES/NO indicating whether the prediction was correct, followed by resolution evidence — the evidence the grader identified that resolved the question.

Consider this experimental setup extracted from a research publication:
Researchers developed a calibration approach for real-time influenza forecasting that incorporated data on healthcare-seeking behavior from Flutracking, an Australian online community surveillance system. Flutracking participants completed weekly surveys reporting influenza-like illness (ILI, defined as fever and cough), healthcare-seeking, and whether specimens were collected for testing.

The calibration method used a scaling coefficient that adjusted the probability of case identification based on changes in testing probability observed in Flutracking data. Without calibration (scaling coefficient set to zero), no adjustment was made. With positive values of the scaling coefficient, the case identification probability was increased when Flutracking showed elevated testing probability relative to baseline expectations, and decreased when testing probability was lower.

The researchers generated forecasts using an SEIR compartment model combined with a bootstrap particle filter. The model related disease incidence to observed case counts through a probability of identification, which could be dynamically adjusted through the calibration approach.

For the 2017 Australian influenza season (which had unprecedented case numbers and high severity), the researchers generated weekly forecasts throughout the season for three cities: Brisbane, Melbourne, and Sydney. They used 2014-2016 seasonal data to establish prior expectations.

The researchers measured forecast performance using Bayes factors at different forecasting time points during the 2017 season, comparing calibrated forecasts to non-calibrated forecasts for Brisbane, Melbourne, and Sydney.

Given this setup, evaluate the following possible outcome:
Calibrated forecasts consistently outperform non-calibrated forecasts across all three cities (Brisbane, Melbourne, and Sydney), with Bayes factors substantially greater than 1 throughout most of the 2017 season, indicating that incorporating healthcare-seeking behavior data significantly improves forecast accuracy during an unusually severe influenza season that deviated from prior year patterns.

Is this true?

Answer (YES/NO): YES